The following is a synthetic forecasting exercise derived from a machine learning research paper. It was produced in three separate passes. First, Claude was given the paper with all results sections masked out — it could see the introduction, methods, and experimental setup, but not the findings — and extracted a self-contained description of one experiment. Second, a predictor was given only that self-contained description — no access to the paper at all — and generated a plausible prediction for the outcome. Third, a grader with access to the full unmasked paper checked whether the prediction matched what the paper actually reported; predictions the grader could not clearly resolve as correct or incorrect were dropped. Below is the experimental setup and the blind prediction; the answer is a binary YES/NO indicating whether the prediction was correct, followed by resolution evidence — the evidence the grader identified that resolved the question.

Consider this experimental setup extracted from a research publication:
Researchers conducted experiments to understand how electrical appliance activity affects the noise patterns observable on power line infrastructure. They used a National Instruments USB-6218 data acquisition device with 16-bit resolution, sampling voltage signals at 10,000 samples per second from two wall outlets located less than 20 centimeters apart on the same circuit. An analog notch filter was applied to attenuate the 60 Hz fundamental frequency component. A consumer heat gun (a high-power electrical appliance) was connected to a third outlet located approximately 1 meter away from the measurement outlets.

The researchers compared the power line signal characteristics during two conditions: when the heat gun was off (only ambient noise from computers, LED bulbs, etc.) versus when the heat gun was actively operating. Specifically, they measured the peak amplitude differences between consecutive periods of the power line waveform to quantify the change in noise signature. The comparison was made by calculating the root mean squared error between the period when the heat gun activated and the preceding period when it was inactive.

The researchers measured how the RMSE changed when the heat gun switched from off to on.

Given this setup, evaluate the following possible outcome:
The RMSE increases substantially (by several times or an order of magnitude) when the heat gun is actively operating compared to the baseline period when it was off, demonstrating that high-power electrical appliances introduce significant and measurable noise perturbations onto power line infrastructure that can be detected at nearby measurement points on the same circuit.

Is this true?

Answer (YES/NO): YES